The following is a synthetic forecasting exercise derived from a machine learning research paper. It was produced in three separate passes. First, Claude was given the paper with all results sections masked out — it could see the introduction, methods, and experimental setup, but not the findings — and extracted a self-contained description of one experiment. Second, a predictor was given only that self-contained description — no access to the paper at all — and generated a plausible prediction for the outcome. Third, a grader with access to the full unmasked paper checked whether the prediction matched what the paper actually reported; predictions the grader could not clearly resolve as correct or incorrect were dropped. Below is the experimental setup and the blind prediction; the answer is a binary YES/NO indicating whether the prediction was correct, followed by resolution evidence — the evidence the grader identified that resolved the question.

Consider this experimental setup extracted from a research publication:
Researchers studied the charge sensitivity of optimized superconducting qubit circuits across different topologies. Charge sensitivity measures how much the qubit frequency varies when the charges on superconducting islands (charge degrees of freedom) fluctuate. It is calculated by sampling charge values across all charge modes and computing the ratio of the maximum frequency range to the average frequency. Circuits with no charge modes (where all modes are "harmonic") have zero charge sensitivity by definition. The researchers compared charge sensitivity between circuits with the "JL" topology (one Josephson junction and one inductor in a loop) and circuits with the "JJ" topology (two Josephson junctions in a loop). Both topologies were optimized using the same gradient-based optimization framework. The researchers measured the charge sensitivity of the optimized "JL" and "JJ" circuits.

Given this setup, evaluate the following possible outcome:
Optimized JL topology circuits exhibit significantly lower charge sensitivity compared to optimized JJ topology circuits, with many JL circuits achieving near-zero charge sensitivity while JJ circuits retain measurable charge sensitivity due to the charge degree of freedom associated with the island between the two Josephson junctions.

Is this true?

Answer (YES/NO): YES